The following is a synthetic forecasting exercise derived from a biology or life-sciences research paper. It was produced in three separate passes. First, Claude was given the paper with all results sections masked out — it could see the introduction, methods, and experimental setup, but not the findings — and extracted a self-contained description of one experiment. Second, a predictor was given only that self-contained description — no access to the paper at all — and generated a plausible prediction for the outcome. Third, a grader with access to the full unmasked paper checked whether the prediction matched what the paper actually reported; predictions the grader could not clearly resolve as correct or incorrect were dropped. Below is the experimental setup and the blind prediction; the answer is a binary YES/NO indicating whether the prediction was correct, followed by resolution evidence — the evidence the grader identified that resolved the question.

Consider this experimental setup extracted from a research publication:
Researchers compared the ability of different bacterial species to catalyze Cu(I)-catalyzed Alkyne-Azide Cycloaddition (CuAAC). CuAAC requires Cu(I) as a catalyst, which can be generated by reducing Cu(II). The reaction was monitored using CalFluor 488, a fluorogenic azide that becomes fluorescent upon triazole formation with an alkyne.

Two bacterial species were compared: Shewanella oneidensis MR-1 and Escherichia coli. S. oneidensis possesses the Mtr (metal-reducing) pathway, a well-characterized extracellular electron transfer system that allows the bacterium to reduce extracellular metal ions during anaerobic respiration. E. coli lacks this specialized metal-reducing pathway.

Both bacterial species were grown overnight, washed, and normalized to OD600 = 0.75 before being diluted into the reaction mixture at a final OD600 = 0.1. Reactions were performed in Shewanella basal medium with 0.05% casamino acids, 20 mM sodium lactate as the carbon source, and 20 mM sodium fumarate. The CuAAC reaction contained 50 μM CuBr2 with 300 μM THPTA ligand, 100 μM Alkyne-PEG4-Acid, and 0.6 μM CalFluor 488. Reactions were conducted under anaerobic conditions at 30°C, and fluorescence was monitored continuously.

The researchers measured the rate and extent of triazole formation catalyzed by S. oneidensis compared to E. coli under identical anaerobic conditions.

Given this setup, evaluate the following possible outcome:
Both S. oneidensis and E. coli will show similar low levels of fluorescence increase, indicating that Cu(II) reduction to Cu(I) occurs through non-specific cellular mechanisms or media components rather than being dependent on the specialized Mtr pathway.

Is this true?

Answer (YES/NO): NO